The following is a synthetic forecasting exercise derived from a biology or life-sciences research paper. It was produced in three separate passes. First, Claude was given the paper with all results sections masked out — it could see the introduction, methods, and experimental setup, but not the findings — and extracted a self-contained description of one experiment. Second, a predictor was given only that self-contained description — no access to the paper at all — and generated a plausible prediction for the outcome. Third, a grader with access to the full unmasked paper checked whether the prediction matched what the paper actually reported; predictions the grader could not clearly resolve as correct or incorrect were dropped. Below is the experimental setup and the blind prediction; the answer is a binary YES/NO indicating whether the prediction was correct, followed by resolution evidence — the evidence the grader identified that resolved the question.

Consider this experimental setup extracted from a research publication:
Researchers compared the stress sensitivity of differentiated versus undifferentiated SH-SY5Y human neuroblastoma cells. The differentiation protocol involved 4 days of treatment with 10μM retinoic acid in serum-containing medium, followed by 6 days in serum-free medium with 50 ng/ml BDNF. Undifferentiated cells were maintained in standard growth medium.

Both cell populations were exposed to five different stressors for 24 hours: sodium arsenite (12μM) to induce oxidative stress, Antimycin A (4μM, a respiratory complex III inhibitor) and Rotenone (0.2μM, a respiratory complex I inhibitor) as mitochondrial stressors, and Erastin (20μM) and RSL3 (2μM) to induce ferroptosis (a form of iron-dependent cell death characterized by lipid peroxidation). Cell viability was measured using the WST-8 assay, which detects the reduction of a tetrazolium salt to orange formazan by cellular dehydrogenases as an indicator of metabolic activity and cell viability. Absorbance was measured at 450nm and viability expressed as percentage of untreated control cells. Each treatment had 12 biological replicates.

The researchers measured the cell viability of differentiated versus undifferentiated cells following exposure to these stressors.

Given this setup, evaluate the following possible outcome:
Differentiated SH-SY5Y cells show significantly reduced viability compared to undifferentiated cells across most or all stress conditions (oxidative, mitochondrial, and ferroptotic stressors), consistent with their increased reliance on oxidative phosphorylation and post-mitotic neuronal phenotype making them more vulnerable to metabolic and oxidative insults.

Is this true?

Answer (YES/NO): NO